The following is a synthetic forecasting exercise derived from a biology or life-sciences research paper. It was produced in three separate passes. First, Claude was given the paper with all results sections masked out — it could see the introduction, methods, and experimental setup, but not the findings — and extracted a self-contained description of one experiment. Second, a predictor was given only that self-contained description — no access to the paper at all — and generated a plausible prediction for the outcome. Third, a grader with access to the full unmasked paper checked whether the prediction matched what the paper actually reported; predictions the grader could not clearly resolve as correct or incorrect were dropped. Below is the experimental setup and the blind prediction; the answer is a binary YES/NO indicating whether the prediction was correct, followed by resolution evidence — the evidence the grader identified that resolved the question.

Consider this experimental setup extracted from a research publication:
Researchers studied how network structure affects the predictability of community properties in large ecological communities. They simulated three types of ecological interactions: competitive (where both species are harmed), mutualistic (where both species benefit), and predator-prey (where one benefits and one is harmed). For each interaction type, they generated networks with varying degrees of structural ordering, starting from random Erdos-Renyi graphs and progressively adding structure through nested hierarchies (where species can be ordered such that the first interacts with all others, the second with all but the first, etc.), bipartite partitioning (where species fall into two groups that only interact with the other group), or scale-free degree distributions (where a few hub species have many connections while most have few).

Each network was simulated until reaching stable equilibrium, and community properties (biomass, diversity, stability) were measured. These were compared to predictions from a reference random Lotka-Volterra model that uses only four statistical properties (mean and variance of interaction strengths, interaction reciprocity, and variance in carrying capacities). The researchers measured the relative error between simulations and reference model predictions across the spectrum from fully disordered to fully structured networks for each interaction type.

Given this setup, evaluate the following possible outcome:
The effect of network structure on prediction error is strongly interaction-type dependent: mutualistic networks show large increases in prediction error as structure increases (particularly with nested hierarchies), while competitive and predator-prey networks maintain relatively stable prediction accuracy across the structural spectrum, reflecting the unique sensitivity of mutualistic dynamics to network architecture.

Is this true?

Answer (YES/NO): NO